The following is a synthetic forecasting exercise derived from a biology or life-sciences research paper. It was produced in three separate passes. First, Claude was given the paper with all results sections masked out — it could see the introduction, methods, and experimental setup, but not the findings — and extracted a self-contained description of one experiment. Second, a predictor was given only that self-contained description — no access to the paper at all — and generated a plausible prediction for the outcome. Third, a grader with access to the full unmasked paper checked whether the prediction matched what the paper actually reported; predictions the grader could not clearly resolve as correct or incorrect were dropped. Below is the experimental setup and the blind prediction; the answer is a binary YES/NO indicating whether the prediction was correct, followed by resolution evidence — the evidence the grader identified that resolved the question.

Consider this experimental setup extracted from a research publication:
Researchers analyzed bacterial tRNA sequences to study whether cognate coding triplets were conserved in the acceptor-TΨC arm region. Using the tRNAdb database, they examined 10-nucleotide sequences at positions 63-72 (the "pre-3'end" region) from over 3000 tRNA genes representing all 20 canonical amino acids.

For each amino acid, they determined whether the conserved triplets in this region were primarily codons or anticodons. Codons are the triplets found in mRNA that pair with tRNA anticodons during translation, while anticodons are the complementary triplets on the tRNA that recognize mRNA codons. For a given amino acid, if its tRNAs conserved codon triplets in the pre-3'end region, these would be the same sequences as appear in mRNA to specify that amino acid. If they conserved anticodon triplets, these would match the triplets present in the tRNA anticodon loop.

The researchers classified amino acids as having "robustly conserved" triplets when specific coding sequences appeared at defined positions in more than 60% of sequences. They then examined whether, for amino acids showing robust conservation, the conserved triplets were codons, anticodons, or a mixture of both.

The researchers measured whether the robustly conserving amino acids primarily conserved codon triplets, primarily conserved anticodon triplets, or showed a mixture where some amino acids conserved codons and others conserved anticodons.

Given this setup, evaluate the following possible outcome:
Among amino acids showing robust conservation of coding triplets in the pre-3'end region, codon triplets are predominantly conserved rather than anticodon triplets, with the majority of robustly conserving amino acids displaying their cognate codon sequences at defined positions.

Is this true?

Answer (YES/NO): YES